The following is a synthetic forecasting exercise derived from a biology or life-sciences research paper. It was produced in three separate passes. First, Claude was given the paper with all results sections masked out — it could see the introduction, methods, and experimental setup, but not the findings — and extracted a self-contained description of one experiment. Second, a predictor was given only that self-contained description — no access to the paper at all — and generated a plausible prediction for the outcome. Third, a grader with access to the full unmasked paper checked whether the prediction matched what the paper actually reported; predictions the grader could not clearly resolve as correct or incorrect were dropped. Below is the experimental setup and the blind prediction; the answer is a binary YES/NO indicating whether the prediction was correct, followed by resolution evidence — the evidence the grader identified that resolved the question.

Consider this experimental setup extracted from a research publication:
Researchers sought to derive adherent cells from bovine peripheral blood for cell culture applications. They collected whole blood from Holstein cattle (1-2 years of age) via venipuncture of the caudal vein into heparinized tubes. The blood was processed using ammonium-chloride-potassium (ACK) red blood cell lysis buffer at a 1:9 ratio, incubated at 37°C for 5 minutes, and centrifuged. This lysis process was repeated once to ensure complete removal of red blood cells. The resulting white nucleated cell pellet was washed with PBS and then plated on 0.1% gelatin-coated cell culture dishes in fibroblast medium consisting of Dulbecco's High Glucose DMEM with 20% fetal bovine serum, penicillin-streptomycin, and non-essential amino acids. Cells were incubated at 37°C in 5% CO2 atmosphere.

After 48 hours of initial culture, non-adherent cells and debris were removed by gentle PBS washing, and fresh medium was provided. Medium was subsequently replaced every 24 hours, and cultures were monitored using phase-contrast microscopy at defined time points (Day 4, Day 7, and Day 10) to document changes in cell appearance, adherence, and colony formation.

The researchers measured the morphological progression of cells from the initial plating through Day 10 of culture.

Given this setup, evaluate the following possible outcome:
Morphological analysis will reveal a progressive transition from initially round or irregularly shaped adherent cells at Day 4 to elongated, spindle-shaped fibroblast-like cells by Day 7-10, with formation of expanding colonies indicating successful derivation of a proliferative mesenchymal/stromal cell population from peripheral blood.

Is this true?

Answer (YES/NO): YES